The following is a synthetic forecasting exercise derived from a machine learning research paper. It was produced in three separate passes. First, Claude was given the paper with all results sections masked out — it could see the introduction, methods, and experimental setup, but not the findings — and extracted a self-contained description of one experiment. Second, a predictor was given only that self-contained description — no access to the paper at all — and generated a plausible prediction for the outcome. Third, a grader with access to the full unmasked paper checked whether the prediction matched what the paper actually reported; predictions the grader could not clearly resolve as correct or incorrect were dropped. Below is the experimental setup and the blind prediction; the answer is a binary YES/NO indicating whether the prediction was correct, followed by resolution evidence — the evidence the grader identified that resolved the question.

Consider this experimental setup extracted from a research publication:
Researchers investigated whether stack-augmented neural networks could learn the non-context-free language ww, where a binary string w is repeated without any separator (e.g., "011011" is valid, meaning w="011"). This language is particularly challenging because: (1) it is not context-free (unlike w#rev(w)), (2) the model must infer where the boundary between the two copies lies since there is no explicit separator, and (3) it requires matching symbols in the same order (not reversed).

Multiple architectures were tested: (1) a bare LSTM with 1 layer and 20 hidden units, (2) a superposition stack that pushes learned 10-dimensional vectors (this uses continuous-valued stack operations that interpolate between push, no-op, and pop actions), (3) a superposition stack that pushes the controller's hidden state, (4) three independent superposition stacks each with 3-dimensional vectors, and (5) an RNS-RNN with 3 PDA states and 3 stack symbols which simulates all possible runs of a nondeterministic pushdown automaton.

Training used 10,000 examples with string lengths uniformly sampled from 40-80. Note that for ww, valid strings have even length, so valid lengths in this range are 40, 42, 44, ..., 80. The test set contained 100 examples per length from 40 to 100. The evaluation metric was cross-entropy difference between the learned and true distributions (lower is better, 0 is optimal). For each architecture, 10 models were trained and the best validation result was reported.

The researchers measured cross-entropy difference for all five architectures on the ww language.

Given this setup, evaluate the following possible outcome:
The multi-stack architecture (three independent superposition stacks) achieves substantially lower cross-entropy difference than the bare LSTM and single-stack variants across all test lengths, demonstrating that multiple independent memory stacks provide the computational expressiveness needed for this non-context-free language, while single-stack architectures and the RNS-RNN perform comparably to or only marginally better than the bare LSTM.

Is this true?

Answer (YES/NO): NO